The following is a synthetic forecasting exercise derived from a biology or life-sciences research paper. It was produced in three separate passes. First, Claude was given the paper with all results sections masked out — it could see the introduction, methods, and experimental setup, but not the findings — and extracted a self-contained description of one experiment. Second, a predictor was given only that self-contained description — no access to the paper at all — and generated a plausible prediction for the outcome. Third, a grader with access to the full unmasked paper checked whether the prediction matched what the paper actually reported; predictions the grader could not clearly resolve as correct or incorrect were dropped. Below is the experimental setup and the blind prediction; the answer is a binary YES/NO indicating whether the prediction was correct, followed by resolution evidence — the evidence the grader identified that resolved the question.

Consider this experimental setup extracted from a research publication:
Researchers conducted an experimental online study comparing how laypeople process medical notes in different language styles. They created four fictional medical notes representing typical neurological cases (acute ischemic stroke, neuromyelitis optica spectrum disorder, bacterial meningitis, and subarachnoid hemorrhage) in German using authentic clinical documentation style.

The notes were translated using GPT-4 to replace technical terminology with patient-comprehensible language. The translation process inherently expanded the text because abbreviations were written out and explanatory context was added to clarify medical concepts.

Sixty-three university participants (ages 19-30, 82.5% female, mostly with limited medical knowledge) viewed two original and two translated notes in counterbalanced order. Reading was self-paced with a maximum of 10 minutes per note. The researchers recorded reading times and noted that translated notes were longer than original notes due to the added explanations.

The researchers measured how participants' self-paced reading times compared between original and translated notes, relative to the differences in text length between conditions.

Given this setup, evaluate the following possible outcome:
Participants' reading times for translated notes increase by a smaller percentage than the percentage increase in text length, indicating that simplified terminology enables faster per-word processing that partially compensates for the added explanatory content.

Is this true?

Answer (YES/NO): YES